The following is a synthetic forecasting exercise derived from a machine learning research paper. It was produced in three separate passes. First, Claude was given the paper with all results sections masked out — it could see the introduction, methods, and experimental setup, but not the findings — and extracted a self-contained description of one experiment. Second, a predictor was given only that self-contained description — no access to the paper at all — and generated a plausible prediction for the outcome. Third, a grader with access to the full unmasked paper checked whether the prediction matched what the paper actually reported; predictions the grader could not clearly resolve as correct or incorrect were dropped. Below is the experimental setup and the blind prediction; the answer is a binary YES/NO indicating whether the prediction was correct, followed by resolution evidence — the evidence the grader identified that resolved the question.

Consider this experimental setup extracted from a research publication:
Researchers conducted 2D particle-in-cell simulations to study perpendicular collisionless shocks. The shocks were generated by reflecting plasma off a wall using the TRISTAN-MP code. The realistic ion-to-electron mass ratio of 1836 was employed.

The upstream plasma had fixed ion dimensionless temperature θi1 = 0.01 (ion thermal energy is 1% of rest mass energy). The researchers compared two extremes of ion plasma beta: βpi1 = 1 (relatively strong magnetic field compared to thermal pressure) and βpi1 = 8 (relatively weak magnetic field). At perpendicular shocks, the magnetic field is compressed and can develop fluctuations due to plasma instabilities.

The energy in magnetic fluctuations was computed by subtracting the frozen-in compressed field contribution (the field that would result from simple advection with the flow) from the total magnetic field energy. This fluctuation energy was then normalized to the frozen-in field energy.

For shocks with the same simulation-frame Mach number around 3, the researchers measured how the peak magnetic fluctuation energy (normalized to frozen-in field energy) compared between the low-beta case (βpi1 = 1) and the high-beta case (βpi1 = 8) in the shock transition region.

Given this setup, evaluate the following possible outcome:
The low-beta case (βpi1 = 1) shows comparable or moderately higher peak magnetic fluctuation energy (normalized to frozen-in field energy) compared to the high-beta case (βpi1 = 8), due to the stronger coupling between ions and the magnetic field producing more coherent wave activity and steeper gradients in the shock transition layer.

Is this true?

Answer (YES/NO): NO